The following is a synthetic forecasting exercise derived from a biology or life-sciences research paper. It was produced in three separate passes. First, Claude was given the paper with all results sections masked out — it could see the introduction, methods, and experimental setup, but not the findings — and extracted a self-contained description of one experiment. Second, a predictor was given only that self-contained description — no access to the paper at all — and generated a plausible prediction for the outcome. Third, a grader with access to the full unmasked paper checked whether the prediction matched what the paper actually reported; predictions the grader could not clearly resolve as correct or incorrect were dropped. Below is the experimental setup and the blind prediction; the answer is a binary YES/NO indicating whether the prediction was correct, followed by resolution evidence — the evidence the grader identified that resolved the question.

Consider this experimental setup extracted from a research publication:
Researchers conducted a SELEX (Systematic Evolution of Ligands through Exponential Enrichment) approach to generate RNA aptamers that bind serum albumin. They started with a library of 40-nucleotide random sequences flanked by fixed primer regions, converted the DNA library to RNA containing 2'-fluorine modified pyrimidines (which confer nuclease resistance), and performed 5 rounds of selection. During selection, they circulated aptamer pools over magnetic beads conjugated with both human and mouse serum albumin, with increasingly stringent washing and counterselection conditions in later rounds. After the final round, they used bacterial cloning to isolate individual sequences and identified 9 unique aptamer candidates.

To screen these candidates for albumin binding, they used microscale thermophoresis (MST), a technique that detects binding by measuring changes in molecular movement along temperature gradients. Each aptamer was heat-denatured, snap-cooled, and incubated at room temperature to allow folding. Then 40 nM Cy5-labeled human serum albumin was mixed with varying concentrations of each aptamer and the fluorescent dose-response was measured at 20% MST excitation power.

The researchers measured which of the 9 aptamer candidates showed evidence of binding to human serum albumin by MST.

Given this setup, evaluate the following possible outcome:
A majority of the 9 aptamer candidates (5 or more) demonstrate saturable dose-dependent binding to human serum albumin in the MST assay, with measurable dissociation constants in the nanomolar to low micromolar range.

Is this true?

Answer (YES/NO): NO